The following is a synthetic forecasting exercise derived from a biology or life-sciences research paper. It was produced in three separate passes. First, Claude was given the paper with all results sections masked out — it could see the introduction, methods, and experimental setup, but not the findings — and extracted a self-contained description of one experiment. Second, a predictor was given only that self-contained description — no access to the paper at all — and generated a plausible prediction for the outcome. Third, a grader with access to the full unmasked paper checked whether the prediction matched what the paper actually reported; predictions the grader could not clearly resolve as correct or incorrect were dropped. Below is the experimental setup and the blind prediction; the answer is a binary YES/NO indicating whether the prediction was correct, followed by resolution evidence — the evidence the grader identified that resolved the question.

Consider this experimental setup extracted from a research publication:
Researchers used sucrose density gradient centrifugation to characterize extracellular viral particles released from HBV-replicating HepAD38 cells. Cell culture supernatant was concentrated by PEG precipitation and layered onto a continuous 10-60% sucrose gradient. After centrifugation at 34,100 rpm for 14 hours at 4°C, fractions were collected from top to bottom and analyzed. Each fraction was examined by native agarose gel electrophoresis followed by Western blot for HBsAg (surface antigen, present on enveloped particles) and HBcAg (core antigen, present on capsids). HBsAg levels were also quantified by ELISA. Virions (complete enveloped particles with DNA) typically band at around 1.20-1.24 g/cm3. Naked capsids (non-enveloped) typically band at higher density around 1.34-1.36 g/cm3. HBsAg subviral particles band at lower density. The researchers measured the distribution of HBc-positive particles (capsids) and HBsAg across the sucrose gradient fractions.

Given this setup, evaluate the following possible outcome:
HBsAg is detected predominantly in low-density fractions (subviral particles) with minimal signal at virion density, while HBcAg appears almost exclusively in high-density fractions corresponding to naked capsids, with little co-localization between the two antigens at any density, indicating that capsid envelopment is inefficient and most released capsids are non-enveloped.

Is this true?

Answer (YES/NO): NO